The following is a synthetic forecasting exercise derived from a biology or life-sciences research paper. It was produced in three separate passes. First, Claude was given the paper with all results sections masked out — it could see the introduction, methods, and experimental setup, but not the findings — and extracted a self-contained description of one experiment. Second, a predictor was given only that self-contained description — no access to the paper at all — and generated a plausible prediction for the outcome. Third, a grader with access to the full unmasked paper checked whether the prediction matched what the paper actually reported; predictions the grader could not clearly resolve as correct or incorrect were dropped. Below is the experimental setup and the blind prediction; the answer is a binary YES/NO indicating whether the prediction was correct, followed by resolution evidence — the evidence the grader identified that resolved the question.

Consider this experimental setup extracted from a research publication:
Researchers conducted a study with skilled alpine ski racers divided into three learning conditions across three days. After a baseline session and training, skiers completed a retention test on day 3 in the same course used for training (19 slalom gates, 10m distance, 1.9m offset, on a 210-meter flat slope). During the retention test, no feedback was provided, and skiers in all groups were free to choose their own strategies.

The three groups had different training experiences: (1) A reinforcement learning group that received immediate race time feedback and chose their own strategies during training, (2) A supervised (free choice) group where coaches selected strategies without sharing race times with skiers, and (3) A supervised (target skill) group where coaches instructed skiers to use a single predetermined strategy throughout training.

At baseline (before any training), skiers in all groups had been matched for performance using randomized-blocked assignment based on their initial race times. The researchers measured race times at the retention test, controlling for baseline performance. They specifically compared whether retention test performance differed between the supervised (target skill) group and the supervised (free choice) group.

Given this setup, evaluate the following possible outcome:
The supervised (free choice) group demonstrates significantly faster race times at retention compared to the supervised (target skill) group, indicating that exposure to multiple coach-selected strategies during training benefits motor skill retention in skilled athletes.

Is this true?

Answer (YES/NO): NO